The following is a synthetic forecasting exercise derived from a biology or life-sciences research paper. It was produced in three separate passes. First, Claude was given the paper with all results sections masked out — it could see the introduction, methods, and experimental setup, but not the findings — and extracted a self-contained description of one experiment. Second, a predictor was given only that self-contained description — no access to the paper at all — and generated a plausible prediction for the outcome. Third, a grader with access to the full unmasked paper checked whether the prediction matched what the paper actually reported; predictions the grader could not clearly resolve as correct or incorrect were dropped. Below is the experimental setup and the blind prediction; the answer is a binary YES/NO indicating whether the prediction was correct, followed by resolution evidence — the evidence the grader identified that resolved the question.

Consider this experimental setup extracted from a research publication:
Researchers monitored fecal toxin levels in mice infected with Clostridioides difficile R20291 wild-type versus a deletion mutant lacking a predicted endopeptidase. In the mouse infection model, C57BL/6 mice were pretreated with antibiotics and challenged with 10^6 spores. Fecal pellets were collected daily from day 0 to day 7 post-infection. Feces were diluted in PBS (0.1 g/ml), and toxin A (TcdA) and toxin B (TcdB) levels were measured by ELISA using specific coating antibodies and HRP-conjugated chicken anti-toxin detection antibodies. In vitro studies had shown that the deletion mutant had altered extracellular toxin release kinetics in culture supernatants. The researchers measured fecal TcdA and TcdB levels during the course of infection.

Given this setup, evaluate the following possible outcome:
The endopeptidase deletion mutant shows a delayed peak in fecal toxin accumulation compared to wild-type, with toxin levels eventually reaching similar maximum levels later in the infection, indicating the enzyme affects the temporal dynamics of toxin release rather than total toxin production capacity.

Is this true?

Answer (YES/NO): NO